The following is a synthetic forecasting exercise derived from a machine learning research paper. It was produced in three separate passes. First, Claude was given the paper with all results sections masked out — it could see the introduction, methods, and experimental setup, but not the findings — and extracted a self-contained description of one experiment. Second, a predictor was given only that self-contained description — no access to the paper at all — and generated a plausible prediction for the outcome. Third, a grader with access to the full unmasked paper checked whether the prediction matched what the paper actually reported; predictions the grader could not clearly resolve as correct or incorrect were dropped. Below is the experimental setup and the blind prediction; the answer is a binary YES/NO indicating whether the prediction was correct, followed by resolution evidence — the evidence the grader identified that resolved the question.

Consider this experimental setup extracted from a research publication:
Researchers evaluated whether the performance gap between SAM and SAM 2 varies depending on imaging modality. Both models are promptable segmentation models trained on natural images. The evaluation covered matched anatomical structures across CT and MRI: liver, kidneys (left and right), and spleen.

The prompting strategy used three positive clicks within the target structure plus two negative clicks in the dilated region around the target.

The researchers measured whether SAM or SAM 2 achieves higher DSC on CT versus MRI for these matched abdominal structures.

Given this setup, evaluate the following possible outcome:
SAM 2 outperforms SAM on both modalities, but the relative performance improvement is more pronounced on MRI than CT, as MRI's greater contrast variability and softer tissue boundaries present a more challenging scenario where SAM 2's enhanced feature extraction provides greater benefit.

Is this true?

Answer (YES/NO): NO